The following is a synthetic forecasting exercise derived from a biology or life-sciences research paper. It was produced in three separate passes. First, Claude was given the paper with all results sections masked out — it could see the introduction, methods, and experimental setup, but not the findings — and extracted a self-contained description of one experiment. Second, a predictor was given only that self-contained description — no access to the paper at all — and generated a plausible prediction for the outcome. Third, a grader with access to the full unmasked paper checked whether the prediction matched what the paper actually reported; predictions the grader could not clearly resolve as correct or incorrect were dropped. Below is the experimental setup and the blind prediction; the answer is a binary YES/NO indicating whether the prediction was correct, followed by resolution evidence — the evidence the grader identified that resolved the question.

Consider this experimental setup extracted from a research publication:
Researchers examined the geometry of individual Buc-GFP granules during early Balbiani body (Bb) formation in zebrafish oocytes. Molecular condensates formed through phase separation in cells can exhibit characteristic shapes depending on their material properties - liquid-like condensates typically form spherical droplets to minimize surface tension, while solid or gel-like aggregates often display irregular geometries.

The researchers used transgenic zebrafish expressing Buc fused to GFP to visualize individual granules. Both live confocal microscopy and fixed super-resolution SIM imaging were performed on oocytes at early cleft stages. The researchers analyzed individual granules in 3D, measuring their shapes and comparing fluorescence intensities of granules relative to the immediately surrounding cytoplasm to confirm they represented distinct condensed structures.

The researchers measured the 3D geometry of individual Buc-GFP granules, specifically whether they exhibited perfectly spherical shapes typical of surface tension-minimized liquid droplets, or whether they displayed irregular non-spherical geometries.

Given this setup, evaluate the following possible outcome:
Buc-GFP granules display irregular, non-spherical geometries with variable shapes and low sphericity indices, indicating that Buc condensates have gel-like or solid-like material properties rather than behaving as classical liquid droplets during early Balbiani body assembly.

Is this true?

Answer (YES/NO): NO